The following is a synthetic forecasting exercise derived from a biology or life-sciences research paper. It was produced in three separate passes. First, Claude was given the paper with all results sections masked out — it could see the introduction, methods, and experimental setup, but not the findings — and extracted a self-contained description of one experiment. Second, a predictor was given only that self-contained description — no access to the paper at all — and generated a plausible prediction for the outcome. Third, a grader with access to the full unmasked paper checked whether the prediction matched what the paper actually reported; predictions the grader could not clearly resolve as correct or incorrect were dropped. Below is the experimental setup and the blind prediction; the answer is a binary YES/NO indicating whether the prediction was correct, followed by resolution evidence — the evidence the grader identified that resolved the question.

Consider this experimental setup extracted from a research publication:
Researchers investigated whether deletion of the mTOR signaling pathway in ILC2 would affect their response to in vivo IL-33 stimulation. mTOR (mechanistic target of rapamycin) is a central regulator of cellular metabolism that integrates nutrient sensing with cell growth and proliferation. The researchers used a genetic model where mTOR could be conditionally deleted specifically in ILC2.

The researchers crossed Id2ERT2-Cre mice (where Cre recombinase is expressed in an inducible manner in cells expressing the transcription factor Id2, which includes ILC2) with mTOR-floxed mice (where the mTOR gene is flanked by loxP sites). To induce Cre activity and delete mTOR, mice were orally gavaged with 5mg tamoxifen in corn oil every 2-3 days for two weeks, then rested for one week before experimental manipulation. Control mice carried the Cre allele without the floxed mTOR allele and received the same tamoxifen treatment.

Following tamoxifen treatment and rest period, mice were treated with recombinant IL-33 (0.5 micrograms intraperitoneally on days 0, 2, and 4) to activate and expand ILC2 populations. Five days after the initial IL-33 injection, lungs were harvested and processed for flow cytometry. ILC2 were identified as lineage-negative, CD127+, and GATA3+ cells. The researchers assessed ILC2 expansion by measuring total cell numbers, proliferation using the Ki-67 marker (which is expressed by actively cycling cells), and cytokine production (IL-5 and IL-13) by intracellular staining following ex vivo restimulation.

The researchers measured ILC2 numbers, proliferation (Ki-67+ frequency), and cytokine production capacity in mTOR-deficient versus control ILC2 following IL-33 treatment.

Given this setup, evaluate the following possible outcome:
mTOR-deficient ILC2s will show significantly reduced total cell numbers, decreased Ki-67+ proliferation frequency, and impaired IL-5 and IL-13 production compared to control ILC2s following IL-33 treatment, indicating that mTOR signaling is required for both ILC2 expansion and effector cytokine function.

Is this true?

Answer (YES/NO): NO